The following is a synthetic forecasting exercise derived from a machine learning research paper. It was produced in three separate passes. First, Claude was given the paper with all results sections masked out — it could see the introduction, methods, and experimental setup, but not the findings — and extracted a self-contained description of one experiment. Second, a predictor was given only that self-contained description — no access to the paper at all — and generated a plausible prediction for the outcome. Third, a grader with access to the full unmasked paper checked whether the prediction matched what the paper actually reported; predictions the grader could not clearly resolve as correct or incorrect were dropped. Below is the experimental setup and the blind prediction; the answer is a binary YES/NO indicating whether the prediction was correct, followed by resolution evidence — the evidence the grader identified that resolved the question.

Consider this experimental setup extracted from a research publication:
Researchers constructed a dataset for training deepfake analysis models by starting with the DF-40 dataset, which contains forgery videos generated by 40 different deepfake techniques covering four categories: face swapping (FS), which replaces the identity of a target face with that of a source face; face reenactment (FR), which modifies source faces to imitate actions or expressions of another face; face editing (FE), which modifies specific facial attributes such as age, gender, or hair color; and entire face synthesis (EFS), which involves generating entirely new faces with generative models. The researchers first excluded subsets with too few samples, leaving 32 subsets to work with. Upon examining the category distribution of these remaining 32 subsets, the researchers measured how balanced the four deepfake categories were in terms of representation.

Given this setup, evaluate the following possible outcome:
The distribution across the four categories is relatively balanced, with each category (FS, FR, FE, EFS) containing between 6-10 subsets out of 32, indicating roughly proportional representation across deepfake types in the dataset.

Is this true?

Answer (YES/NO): NO